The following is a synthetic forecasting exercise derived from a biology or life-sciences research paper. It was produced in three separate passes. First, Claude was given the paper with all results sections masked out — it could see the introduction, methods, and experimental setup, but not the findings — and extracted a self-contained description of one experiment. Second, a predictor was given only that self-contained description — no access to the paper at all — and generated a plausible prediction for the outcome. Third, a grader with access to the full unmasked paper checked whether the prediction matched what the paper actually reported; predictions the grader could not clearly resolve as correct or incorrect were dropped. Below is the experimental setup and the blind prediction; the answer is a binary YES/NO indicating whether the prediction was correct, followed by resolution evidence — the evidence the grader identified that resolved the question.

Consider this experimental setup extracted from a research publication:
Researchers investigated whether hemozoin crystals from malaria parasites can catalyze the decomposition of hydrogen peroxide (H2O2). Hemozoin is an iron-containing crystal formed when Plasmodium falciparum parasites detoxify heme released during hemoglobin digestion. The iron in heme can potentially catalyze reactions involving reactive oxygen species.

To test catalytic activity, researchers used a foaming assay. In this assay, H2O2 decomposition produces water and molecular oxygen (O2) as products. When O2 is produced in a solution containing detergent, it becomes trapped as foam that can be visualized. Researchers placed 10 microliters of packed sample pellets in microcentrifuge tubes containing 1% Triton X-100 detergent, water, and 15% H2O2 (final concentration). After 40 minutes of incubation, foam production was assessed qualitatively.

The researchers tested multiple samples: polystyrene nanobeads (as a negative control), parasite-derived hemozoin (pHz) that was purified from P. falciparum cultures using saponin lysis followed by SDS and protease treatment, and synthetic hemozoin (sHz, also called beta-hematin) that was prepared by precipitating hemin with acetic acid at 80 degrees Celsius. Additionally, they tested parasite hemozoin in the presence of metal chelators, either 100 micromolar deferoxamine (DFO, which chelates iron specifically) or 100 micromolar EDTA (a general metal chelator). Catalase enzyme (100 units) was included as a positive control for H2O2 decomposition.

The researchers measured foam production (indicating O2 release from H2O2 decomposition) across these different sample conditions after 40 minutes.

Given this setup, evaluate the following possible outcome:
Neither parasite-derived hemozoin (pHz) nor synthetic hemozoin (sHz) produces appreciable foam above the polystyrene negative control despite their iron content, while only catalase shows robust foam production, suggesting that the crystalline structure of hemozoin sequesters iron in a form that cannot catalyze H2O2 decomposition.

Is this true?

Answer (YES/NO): NO